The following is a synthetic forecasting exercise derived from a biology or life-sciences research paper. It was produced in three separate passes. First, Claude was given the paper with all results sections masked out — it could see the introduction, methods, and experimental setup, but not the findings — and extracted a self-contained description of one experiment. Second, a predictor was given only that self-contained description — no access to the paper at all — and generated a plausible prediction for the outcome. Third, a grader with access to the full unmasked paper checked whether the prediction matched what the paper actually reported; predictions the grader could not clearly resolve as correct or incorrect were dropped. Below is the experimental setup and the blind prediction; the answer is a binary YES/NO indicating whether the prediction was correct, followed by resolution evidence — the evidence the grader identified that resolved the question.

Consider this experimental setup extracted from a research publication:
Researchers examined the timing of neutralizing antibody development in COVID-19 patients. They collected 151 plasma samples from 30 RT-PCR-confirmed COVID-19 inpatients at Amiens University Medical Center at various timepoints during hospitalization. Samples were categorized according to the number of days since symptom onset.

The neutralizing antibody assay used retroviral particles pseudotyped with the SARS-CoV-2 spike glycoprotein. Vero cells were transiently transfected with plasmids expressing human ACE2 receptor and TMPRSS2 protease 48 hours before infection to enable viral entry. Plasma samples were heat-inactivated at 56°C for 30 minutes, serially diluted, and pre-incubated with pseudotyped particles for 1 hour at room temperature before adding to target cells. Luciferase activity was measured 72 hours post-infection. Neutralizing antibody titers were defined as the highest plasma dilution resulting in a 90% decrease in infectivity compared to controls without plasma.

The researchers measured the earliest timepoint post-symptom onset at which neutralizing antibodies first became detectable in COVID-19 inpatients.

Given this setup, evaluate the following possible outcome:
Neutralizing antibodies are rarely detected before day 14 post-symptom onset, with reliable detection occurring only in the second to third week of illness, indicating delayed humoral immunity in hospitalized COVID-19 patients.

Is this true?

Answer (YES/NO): NO